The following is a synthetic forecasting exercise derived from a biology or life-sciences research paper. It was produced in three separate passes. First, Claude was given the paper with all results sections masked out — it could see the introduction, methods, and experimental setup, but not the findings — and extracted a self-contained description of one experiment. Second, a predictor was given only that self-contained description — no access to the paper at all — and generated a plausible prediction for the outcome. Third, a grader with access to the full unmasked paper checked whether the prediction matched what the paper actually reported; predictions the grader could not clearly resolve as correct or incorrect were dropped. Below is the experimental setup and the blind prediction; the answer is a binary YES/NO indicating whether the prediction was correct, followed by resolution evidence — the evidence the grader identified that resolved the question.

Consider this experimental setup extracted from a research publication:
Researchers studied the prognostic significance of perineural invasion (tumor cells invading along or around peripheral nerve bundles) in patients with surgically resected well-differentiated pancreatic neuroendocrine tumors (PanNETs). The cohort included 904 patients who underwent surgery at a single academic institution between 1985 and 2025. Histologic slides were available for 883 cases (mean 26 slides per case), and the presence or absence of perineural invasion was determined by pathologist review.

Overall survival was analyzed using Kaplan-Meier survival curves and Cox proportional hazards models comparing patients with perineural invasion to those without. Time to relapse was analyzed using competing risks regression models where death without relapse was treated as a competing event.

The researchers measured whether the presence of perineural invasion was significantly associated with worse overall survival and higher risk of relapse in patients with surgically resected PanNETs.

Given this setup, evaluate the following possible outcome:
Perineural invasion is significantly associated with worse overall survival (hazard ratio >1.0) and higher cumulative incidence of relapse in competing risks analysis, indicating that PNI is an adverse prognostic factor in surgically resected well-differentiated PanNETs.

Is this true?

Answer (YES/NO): YES